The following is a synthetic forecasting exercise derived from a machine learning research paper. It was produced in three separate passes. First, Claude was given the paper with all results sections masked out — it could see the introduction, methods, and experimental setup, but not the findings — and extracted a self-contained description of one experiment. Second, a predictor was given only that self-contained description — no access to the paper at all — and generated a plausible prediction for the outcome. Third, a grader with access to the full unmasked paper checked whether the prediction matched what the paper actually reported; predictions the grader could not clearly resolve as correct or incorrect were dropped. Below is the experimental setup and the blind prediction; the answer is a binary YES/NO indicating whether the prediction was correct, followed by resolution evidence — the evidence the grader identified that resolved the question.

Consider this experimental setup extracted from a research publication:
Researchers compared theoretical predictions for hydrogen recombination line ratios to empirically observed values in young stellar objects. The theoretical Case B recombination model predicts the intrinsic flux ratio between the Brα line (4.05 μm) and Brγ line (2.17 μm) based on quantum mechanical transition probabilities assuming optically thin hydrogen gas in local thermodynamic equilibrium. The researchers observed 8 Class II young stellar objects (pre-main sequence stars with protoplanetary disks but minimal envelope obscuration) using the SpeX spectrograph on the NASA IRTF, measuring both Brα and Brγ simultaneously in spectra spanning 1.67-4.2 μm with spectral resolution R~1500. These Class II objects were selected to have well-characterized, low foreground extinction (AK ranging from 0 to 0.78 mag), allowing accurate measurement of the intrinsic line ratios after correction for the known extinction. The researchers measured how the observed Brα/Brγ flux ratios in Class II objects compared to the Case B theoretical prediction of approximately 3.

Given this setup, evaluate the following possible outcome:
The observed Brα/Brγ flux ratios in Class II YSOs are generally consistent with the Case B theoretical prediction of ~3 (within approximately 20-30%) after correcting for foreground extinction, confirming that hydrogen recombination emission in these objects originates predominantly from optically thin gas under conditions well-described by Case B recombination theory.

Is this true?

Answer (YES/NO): NO